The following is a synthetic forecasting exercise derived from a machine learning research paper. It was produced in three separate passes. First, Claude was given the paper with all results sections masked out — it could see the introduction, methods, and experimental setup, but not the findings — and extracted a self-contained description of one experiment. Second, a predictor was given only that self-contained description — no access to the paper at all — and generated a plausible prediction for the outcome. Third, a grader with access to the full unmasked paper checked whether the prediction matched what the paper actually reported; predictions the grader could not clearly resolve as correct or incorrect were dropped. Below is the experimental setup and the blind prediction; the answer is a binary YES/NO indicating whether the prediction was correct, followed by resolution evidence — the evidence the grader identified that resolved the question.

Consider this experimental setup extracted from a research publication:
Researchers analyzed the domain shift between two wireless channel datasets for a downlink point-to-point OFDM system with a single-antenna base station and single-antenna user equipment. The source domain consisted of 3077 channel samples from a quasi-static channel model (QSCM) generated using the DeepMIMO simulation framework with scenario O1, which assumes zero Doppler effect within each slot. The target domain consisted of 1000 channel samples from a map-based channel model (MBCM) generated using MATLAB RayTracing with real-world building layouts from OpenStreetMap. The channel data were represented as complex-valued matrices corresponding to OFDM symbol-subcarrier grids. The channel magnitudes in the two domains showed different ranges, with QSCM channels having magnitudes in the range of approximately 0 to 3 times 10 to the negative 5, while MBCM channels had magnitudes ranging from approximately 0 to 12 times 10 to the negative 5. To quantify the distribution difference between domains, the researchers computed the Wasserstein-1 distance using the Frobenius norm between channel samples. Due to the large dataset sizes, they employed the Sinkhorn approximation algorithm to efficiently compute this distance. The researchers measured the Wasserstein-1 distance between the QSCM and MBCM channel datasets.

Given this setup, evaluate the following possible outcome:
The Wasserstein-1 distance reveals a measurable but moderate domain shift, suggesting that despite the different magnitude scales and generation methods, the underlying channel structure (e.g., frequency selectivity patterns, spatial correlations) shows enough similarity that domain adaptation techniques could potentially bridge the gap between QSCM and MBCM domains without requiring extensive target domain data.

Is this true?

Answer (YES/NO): NO